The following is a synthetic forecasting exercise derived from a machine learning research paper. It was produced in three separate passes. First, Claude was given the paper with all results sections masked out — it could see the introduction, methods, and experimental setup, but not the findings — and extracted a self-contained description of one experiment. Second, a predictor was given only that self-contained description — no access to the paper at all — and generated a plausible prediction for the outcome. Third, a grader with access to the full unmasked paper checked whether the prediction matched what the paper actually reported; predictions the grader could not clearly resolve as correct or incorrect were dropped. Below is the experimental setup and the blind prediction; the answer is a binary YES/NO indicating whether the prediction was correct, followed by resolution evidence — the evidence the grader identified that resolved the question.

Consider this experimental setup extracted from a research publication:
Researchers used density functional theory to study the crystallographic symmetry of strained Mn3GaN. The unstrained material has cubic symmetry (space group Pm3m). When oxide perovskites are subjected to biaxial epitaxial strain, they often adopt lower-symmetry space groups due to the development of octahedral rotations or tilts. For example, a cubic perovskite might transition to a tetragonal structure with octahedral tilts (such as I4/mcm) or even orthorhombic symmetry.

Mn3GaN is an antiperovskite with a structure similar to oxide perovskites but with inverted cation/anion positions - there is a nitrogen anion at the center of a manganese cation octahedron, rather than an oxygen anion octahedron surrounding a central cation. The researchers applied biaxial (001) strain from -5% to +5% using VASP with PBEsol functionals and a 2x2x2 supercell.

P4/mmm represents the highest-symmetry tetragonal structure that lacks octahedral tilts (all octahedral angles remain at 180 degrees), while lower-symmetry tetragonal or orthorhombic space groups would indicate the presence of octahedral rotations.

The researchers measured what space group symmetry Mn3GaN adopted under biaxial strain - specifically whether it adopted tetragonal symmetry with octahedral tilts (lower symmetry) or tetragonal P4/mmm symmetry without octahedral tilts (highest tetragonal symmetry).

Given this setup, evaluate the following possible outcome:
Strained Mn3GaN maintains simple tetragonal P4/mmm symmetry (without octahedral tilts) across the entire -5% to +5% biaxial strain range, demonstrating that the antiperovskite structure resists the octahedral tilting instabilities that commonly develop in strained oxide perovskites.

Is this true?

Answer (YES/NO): YES